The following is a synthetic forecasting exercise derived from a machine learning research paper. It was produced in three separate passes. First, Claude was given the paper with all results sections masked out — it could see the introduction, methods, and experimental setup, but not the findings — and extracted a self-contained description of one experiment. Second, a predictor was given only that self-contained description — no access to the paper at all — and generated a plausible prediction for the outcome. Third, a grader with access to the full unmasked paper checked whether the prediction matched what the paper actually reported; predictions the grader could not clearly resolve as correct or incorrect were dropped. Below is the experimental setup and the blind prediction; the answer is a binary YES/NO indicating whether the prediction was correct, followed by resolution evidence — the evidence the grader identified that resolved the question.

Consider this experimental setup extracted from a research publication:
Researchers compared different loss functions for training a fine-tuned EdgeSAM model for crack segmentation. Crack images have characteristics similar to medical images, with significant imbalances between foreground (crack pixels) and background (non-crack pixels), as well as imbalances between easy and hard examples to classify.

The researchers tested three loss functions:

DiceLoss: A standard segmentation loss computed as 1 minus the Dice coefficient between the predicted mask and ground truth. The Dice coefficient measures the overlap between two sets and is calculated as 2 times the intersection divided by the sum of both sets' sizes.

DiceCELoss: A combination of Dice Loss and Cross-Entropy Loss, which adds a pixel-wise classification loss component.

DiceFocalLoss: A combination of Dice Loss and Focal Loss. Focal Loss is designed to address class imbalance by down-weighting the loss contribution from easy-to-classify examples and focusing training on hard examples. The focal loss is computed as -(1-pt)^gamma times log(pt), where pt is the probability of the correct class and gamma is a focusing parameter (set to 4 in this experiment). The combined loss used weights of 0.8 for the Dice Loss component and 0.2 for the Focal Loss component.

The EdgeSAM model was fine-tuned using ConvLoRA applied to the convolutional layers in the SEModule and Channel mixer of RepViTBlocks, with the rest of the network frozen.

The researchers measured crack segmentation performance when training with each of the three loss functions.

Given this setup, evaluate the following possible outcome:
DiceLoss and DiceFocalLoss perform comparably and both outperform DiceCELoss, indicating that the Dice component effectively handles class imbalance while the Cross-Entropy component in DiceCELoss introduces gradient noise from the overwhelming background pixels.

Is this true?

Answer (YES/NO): NO